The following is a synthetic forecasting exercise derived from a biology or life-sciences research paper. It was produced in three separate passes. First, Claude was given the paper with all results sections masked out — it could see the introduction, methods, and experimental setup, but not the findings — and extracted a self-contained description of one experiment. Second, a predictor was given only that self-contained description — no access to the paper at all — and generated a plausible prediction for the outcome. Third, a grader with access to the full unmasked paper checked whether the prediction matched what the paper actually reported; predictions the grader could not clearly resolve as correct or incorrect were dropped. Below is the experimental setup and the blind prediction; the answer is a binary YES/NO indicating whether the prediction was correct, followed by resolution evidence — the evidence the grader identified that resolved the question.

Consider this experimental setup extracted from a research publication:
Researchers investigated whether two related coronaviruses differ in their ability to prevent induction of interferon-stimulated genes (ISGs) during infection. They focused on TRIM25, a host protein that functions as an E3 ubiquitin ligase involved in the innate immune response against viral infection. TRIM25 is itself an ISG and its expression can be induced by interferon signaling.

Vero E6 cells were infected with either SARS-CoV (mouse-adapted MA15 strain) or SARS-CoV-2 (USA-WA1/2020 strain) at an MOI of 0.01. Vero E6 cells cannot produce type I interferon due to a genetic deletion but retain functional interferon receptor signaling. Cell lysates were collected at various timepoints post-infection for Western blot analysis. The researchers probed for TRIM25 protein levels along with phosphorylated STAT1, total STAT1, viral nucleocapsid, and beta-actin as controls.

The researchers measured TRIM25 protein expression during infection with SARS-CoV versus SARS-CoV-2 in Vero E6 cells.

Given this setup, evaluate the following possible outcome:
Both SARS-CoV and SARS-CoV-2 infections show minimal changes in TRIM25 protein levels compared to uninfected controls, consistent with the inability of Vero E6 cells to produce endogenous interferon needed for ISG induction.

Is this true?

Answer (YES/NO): NO